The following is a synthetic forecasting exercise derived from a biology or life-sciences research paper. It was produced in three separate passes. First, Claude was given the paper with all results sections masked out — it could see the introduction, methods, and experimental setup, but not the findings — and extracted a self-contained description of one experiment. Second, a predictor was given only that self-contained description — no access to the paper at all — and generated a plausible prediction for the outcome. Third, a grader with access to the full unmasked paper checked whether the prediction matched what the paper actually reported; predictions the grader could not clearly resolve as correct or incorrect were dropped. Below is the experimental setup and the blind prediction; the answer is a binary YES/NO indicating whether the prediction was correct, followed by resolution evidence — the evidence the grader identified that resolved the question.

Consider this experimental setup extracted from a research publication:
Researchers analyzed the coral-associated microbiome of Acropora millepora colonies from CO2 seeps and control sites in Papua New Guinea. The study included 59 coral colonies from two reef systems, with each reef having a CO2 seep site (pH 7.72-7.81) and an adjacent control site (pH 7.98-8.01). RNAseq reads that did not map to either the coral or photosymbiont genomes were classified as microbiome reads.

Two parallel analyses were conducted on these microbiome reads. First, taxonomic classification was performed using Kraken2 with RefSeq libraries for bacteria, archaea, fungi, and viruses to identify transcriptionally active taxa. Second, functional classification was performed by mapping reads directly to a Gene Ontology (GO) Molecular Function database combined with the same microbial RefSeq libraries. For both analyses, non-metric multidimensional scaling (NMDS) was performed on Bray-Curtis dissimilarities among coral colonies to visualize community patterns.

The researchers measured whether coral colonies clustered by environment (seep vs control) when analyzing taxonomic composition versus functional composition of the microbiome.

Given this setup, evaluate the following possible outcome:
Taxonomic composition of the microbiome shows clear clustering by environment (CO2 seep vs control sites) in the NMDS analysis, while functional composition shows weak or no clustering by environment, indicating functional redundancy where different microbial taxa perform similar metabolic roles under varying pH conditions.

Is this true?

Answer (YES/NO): NO